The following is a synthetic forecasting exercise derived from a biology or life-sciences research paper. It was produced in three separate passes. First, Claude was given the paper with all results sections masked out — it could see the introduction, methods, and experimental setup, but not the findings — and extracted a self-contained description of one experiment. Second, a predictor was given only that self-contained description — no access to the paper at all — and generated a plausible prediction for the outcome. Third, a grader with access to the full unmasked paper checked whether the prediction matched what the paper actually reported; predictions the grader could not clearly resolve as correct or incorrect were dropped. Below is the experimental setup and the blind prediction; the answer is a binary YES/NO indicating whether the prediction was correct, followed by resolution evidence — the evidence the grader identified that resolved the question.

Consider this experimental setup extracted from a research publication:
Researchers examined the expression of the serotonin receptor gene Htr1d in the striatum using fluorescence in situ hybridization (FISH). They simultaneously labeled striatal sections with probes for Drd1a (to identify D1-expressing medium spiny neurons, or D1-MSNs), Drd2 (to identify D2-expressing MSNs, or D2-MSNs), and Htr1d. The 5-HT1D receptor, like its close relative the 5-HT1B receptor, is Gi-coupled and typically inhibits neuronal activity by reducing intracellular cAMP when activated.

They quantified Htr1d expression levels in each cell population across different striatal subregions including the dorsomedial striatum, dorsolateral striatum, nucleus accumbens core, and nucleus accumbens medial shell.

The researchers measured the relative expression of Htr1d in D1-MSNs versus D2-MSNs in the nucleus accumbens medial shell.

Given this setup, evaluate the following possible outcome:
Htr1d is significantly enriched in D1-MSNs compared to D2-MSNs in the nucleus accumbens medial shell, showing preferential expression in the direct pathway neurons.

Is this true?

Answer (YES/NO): NO